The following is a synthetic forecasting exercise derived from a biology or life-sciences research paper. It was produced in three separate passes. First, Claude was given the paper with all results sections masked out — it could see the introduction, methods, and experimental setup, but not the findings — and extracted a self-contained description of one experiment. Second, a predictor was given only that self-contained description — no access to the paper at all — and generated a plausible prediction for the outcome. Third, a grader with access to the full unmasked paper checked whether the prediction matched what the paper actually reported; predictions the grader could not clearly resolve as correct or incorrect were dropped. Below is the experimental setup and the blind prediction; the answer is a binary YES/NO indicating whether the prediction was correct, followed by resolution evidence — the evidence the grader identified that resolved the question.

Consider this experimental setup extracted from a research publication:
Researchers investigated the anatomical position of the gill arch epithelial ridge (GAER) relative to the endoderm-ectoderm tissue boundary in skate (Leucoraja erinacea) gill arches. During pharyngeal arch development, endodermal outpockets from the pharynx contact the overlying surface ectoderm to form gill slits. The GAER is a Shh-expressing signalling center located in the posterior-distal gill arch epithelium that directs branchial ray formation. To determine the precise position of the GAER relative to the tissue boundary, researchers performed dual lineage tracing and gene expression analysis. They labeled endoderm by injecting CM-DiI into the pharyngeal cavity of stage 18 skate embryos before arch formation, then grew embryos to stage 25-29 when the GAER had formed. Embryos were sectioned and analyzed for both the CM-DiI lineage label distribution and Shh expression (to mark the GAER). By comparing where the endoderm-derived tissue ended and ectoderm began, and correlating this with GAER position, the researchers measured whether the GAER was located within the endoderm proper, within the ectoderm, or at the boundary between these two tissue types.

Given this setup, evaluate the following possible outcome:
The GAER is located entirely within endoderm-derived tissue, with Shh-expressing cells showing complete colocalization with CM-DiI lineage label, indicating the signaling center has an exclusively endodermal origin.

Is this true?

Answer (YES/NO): NO